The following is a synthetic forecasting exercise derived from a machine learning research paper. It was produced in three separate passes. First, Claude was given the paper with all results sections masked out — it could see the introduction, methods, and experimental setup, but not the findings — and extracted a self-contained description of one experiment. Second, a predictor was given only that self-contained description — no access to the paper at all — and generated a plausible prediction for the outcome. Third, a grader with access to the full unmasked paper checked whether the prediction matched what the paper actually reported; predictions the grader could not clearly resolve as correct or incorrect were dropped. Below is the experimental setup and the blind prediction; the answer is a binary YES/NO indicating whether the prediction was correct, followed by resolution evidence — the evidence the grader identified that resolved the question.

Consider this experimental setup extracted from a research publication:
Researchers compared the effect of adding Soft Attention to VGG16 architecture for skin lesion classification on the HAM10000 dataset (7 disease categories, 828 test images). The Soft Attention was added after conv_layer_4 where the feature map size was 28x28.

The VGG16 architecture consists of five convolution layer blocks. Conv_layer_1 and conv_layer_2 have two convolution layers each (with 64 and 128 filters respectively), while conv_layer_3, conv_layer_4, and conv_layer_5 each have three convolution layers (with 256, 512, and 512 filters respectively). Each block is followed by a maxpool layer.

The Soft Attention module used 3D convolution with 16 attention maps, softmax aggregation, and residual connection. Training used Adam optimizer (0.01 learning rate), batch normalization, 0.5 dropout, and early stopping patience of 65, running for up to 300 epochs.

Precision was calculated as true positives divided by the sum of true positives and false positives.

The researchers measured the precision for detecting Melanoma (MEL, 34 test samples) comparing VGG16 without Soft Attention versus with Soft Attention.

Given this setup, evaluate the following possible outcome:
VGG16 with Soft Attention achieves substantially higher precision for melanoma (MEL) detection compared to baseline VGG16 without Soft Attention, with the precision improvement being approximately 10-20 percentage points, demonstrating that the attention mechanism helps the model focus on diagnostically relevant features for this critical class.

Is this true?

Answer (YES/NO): NO